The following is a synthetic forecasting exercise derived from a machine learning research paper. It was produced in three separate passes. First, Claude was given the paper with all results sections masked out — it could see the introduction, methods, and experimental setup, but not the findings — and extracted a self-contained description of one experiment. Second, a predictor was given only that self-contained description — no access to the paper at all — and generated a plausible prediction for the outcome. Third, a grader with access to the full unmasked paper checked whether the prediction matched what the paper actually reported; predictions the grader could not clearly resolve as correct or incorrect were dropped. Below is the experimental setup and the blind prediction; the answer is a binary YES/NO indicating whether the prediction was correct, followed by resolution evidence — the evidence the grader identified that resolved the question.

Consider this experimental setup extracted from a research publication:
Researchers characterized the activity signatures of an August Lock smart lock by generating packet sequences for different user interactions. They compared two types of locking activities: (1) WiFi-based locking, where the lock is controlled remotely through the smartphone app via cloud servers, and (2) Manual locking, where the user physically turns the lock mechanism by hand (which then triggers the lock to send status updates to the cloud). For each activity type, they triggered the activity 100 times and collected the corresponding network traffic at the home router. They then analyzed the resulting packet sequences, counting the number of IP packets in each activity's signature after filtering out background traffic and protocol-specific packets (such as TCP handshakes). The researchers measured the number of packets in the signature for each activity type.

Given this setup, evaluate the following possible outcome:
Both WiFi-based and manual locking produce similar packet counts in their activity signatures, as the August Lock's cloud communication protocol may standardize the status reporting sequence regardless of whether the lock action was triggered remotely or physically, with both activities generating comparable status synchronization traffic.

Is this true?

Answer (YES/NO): NO